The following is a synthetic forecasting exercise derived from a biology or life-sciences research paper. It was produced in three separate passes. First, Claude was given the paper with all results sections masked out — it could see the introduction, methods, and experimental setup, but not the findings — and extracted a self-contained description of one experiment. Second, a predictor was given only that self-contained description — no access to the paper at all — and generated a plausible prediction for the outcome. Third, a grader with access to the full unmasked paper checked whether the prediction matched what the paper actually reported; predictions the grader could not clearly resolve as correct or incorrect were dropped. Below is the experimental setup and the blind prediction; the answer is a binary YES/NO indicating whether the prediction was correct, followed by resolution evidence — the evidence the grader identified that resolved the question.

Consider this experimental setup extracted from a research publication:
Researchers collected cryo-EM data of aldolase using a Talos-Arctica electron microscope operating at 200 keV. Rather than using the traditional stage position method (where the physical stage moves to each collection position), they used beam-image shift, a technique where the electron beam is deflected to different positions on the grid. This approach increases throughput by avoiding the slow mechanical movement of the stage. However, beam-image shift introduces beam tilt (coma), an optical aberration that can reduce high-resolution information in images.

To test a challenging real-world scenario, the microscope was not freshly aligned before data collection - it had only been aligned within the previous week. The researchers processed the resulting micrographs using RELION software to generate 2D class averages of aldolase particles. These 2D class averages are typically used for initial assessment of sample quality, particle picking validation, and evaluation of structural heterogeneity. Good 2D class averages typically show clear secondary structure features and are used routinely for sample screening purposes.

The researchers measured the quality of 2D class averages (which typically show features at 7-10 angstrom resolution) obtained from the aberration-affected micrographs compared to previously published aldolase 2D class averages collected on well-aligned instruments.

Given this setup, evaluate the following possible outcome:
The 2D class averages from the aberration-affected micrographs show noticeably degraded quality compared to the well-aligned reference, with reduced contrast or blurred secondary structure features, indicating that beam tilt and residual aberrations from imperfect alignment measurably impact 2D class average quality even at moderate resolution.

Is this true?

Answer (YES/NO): NO